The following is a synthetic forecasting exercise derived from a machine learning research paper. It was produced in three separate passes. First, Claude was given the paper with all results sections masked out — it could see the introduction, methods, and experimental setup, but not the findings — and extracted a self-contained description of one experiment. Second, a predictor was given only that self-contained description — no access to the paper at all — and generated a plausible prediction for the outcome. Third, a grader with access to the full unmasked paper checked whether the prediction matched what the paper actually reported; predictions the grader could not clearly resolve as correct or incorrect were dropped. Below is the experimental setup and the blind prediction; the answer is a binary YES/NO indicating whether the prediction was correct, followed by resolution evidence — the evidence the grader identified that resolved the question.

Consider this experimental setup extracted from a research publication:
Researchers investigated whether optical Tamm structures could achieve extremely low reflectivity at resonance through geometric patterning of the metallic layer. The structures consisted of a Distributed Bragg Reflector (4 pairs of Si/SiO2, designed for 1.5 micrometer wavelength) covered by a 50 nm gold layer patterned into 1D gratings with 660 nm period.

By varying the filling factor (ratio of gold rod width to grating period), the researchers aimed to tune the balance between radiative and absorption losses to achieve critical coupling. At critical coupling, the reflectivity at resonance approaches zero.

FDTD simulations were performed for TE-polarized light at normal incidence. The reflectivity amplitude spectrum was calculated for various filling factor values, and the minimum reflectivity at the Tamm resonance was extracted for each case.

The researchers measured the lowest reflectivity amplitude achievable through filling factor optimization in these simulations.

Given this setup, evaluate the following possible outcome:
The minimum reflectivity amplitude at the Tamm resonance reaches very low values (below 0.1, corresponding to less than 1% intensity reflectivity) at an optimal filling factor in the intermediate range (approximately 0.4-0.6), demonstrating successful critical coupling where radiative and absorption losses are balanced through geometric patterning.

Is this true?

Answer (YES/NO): NO